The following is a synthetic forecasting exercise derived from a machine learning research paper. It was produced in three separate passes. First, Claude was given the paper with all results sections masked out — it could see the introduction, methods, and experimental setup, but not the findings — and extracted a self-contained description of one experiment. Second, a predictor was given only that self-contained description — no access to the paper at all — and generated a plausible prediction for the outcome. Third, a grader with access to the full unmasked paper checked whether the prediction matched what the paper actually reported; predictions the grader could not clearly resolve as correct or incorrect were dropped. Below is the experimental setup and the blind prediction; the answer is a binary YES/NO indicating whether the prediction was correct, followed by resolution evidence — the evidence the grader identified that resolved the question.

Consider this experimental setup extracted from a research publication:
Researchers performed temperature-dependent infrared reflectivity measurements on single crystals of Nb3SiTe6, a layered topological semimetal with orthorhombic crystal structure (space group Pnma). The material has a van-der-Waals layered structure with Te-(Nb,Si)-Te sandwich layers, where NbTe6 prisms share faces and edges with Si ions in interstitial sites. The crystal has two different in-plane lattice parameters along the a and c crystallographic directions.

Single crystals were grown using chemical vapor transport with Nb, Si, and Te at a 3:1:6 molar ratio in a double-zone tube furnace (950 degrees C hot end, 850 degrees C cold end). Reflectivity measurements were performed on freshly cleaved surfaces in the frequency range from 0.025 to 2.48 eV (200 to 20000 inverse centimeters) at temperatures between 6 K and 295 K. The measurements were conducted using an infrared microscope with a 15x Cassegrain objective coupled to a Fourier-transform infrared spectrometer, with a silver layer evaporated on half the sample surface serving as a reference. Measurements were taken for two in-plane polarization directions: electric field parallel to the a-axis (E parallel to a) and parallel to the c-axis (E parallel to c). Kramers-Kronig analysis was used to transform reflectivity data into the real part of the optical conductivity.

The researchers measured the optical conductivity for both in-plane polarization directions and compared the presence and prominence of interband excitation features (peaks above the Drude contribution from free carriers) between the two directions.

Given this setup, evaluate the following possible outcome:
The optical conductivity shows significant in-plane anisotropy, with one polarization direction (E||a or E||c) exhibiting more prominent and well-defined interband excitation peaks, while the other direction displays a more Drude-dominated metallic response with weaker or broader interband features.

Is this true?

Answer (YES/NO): YES